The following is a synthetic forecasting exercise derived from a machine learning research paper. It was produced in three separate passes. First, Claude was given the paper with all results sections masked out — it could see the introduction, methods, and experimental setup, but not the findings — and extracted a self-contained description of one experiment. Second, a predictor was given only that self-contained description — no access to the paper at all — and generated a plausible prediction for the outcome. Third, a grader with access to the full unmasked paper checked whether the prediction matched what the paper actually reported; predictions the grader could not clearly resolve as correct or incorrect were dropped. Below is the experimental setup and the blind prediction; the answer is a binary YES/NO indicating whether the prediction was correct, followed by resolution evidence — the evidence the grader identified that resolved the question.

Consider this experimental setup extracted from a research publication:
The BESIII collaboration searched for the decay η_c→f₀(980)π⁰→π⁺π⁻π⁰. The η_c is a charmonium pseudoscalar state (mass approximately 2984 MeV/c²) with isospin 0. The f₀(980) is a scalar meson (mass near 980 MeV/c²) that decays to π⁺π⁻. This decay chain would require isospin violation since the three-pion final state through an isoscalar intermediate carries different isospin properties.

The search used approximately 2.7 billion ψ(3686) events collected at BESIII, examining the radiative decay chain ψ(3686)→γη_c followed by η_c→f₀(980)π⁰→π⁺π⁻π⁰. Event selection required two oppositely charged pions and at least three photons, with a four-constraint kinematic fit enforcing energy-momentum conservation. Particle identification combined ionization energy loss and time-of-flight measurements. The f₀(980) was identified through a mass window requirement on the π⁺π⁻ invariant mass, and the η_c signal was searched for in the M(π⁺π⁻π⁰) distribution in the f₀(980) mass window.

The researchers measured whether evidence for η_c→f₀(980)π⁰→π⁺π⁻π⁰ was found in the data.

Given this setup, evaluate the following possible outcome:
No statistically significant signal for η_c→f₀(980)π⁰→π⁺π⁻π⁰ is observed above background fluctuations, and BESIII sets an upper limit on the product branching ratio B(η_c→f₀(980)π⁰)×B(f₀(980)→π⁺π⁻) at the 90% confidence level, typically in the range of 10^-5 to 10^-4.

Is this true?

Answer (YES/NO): NO